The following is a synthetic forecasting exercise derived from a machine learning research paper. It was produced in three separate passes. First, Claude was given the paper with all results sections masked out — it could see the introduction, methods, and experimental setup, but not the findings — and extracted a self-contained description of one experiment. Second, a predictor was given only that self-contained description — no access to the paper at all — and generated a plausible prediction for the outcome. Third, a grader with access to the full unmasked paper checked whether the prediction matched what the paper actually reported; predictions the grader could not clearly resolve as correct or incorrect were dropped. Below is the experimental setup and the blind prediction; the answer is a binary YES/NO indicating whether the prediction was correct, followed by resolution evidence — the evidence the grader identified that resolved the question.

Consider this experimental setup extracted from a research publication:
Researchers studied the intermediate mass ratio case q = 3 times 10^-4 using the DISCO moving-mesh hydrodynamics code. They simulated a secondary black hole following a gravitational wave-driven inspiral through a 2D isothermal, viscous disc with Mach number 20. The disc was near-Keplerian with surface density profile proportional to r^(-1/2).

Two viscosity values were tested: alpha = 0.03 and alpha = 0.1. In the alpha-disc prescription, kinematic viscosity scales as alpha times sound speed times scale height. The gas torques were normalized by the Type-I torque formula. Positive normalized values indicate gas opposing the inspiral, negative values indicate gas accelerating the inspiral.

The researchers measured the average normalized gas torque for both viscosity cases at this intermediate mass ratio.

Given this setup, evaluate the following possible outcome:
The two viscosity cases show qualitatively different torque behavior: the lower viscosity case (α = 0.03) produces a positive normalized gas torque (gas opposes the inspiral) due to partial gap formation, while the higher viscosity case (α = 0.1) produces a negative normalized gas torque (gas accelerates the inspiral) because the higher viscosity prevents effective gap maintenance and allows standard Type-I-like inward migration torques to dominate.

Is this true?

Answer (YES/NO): NO